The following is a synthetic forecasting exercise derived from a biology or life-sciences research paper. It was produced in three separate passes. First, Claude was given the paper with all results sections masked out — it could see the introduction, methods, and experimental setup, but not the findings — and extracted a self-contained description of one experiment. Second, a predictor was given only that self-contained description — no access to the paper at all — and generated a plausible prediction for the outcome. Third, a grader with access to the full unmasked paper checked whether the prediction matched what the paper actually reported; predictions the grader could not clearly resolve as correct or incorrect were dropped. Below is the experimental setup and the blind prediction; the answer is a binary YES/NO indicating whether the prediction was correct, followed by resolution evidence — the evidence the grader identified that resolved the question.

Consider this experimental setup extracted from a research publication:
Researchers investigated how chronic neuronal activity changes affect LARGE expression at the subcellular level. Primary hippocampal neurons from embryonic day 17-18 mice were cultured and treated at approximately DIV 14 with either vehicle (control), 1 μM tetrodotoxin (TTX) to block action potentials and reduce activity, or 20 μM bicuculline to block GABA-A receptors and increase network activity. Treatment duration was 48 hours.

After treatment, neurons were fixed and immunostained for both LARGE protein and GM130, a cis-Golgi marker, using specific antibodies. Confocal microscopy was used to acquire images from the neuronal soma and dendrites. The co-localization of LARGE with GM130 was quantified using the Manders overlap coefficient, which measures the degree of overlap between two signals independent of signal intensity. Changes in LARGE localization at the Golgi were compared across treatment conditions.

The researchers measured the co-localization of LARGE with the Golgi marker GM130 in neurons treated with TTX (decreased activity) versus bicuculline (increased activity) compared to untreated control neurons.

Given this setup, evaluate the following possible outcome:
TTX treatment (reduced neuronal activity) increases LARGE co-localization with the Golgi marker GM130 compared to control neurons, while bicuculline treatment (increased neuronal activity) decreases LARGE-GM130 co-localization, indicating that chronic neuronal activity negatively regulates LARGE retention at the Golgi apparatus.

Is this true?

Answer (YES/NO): NO